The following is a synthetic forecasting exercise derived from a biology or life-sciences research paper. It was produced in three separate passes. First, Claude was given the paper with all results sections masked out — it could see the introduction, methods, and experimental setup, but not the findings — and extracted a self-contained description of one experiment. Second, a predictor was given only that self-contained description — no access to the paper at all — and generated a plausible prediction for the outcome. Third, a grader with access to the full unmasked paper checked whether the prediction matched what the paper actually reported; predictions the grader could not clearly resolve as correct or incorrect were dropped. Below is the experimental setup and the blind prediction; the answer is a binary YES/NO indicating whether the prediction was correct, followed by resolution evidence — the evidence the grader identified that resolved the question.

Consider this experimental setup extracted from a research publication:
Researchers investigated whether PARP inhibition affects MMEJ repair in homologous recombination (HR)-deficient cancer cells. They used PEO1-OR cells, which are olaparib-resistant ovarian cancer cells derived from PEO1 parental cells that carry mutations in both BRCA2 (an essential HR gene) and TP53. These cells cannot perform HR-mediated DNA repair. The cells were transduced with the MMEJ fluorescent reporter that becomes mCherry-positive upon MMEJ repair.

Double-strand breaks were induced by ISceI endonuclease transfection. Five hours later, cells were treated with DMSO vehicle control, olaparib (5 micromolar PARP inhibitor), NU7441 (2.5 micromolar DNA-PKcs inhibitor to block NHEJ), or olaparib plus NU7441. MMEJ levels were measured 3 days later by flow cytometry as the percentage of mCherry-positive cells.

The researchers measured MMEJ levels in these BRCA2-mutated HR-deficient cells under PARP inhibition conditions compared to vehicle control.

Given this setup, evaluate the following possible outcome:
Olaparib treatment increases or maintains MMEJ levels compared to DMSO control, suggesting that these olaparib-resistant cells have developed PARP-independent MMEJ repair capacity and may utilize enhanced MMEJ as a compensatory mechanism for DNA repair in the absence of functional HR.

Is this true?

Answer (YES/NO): YES